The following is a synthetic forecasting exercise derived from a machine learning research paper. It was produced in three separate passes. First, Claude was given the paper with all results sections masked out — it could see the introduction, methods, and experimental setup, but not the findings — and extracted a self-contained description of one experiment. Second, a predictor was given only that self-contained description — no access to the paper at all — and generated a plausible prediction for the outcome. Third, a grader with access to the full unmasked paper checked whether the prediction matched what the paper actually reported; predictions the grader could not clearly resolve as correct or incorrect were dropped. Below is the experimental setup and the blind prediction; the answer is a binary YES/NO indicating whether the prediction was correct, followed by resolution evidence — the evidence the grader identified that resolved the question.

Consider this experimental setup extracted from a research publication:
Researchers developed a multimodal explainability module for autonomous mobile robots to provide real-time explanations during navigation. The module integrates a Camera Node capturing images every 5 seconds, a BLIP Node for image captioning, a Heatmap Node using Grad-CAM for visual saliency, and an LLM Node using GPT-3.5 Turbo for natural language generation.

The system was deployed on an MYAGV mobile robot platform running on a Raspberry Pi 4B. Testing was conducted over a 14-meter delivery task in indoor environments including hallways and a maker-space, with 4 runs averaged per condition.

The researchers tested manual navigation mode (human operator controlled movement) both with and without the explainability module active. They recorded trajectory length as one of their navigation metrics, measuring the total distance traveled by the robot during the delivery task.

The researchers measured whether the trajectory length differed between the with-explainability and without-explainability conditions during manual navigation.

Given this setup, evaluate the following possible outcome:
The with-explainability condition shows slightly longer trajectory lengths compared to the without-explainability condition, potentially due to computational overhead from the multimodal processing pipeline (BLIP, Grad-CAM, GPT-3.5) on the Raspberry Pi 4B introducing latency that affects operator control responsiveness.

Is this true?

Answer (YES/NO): NO